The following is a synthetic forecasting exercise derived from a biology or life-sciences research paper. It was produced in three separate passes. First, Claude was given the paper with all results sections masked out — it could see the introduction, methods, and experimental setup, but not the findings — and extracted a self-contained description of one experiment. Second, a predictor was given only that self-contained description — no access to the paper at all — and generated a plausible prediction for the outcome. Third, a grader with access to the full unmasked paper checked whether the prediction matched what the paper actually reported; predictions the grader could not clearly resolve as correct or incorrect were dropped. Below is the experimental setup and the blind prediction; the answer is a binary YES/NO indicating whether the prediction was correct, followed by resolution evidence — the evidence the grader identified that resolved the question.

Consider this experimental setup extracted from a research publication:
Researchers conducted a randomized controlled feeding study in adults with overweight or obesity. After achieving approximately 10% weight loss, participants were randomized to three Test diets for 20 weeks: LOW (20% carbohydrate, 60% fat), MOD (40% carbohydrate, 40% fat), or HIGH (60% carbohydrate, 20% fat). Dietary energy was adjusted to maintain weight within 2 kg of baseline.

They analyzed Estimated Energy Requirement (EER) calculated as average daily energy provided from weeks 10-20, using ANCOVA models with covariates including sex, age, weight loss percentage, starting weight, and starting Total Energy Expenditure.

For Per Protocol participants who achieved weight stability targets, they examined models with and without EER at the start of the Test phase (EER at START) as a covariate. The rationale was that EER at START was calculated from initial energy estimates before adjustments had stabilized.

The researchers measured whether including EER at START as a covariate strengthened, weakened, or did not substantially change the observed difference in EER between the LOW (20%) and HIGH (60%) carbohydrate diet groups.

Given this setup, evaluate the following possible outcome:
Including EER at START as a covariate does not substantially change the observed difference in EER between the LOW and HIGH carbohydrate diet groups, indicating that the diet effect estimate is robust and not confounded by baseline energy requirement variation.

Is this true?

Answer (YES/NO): NO